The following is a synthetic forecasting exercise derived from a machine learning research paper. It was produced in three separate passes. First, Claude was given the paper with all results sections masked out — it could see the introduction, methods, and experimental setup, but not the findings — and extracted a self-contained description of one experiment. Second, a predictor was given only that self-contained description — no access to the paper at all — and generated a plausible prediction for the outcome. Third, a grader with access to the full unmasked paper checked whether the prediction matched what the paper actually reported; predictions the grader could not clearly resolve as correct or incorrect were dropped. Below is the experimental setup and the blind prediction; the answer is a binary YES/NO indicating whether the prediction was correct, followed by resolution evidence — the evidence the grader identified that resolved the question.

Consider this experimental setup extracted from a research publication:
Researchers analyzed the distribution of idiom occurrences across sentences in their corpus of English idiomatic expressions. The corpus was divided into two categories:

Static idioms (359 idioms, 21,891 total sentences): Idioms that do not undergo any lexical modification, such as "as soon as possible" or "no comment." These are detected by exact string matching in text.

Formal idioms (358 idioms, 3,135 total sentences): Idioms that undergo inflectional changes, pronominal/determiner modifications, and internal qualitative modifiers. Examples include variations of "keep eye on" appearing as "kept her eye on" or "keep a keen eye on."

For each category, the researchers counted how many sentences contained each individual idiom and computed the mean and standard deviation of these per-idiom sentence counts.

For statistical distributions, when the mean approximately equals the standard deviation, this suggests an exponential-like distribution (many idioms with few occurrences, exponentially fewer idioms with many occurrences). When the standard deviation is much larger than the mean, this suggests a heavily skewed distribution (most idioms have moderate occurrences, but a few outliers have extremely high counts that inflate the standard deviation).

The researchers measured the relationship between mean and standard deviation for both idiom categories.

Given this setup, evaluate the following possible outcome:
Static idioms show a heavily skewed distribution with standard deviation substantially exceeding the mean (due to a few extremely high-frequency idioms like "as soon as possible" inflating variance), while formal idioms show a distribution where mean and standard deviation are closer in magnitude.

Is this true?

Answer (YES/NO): YES